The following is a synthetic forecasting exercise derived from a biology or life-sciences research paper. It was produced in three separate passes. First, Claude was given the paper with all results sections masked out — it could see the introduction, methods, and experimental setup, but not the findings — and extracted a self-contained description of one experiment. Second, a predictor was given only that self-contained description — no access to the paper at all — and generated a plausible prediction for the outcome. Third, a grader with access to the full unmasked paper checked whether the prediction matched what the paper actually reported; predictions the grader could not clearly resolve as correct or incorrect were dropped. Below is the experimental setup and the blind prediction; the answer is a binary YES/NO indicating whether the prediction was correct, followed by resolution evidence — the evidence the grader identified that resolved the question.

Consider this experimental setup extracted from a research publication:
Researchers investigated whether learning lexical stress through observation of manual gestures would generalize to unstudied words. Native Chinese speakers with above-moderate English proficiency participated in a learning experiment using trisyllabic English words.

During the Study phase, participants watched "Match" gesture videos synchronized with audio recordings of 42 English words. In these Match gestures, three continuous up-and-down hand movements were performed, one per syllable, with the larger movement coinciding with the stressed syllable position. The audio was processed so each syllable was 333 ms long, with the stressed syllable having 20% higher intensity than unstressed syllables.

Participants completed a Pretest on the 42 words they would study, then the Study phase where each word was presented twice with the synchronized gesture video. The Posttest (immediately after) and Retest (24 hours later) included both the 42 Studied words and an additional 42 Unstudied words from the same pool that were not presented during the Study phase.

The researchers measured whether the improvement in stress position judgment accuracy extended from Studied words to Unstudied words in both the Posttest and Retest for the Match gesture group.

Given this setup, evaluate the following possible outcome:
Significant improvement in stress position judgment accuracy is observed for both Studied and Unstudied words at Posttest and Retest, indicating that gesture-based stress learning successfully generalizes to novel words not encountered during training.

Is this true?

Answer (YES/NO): NO